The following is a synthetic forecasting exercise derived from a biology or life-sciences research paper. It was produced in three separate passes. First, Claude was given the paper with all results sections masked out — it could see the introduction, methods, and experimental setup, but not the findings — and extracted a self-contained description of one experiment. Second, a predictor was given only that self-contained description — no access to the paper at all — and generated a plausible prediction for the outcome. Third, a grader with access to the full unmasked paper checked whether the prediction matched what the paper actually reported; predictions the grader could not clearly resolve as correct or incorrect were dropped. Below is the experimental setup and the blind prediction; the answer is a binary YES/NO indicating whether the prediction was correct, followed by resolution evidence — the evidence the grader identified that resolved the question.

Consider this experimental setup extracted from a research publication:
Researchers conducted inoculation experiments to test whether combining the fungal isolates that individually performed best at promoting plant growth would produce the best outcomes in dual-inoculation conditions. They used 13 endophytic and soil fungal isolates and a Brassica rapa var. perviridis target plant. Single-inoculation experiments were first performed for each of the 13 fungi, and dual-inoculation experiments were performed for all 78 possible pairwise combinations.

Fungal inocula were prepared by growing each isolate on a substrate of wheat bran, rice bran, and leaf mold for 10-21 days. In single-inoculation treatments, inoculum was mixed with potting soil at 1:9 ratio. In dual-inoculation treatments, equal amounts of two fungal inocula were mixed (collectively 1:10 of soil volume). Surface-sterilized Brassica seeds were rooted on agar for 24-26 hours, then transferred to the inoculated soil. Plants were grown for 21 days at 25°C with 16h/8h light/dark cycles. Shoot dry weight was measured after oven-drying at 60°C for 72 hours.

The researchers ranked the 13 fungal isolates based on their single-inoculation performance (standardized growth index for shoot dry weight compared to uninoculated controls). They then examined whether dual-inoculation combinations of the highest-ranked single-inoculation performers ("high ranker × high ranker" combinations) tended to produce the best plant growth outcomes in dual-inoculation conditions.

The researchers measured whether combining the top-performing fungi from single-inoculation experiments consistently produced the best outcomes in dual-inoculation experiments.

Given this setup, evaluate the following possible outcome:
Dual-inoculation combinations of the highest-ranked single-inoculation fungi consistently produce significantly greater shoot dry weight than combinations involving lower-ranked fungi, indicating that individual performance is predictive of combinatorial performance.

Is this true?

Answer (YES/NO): NO